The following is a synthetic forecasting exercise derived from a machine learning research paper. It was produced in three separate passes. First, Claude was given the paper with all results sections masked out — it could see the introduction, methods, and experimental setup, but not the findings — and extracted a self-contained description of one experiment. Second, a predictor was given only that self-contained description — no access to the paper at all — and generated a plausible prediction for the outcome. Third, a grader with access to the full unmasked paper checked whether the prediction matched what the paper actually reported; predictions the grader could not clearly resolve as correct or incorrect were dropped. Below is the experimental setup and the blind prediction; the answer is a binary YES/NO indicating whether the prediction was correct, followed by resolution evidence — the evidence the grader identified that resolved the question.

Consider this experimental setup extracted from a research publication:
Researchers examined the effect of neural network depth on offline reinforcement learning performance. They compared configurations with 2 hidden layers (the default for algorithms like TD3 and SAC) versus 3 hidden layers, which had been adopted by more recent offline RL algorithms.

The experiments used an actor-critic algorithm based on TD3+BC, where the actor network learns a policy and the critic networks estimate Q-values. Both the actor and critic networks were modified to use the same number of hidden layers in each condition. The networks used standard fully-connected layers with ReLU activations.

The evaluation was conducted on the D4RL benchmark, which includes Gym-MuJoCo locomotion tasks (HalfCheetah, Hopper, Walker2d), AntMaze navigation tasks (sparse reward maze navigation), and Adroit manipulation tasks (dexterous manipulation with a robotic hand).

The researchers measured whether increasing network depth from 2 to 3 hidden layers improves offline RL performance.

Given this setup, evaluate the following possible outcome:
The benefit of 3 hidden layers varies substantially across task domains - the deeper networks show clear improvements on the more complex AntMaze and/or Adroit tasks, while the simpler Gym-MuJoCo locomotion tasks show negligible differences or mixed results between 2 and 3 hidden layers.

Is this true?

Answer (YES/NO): NO